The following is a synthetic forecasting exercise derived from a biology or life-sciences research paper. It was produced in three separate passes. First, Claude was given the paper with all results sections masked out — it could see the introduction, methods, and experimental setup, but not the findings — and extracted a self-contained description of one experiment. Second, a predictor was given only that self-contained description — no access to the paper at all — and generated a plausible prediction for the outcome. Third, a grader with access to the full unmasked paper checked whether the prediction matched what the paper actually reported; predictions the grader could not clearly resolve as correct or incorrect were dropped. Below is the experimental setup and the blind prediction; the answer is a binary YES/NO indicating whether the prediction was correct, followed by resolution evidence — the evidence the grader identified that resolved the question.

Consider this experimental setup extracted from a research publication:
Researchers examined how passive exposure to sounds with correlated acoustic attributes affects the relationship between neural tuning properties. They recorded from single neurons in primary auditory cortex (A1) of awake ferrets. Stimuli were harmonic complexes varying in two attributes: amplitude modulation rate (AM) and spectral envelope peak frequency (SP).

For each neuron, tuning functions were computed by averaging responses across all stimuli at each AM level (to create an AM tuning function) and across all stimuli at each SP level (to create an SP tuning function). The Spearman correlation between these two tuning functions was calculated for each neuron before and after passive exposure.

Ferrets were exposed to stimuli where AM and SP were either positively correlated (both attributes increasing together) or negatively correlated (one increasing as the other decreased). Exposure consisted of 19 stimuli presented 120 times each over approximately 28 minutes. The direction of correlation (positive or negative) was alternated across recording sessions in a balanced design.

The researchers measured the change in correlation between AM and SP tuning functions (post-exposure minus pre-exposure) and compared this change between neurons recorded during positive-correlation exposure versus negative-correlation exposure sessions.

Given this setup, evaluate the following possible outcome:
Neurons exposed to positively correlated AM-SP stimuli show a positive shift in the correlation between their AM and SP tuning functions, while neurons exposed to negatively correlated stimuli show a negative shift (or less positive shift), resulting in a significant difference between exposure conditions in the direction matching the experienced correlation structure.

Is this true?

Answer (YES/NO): NO